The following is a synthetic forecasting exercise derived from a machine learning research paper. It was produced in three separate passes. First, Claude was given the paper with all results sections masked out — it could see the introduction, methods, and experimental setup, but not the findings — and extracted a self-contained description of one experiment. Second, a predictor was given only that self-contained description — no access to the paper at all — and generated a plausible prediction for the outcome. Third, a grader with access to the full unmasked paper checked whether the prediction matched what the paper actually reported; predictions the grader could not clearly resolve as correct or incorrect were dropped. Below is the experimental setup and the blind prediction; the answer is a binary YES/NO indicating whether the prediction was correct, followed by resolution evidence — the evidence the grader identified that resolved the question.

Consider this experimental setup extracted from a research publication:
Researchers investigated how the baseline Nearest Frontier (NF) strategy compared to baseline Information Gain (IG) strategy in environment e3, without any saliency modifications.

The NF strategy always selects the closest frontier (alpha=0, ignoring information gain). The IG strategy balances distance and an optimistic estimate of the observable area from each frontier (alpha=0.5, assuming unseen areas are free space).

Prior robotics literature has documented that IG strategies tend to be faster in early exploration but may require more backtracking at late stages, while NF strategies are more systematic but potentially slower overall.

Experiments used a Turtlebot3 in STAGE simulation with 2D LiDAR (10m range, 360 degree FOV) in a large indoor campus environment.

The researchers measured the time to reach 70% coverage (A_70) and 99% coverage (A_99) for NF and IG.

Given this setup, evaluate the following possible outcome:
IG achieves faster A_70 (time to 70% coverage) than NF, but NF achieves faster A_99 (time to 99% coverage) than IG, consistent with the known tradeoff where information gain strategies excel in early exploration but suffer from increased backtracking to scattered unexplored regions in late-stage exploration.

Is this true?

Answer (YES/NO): YES